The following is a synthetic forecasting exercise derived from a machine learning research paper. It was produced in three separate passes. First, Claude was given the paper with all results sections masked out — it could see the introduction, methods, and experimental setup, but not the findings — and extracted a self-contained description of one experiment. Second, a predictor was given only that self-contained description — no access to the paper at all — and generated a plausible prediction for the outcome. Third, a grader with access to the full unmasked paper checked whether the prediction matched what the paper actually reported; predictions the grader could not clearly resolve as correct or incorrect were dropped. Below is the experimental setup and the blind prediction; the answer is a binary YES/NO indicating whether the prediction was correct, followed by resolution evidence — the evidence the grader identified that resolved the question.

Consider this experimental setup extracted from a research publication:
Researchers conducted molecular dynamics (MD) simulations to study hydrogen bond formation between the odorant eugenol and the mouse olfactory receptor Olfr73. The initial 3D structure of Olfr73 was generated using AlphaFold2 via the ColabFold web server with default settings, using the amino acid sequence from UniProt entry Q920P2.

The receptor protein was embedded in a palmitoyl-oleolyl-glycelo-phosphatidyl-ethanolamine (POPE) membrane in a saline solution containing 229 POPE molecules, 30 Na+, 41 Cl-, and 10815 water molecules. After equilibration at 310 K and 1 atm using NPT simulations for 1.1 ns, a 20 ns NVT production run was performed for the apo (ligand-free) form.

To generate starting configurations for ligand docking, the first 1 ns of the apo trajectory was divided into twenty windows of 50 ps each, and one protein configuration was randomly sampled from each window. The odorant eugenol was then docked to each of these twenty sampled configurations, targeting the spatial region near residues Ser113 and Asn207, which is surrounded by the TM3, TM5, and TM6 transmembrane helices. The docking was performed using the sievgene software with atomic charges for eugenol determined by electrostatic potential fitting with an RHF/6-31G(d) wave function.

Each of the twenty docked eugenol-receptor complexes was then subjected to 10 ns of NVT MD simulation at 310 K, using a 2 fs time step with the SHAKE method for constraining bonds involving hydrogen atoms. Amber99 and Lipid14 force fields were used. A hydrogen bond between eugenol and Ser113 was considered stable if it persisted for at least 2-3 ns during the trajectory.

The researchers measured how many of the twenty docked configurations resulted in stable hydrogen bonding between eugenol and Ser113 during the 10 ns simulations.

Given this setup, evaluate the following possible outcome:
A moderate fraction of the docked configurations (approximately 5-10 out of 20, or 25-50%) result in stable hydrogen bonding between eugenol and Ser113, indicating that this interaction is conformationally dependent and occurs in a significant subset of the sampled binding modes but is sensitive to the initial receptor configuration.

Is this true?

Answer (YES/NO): NO